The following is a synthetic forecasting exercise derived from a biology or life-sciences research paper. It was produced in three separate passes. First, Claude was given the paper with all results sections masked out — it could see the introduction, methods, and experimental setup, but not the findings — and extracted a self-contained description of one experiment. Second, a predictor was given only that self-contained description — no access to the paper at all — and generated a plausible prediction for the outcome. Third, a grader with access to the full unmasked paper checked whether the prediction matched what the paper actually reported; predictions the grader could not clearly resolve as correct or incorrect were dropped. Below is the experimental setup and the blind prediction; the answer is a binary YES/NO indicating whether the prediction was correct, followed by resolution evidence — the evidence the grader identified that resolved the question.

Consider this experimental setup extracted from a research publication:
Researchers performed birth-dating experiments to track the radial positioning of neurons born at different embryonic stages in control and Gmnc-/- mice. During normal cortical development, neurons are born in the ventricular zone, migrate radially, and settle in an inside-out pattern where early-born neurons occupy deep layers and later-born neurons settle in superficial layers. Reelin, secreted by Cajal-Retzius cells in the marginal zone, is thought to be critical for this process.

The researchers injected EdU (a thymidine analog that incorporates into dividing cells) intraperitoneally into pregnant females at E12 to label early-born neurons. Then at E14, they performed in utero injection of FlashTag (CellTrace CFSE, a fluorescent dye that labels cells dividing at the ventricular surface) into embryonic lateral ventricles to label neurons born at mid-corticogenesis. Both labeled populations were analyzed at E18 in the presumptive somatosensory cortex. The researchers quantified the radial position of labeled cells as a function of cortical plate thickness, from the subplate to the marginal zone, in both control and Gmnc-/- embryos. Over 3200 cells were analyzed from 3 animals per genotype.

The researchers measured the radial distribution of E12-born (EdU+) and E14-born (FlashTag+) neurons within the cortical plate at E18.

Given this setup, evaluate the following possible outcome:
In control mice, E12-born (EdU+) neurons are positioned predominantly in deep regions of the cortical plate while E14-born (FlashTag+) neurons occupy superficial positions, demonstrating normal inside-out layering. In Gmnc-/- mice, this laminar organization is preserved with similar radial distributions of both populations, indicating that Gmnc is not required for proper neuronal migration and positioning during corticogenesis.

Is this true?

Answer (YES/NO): NO